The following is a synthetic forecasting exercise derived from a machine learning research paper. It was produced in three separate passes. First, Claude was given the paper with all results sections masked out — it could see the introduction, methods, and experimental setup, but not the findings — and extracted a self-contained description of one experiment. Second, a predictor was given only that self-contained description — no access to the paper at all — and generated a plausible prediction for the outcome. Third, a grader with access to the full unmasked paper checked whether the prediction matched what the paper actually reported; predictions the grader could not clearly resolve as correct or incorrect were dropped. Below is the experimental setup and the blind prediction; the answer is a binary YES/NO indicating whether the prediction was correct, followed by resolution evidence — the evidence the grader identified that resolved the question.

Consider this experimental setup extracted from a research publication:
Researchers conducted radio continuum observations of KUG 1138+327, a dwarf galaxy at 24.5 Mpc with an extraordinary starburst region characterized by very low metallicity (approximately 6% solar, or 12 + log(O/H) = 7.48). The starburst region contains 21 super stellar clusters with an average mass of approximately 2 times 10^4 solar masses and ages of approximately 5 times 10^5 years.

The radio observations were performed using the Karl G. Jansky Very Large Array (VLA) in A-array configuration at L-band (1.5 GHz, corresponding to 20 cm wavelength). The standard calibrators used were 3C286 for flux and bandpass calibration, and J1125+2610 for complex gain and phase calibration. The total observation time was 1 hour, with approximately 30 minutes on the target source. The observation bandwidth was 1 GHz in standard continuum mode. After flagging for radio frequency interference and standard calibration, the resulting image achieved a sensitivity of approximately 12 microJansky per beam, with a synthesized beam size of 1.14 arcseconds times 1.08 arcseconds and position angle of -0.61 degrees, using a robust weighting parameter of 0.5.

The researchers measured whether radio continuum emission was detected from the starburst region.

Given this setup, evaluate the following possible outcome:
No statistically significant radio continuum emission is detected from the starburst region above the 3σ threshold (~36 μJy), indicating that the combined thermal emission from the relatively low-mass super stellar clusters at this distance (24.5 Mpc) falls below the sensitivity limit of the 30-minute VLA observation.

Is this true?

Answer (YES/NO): NO